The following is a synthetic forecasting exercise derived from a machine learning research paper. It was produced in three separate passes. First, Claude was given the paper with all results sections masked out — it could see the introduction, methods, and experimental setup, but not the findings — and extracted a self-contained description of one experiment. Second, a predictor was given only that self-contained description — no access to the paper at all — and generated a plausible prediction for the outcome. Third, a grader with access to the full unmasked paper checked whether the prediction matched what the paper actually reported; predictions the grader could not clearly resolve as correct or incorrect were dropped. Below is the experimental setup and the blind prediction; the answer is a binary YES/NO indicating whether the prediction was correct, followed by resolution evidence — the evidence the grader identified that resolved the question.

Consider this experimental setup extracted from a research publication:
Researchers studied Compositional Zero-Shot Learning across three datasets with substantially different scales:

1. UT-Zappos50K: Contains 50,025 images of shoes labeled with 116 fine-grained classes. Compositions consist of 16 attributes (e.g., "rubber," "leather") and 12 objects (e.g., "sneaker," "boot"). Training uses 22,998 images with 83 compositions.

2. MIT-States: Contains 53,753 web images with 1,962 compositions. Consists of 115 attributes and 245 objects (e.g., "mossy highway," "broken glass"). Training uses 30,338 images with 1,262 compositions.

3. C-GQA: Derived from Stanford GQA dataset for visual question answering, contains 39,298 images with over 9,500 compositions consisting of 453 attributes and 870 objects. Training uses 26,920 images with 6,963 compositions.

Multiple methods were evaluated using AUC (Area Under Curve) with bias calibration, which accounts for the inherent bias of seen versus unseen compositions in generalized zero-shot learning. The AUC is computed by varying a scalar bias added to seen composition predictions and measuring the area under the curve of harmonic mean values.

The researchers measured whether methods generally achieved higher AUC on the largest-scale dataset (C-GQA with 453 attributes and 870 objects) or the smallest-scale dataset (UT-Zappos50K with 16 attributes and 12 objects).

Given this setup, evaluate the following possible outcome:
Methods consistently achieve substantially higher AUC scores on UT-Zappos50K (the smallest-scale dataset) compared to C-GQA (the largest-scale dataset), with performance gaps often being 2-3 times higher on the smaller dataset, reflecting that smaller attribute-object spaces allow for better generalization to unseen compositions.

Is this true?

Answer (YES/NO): NO